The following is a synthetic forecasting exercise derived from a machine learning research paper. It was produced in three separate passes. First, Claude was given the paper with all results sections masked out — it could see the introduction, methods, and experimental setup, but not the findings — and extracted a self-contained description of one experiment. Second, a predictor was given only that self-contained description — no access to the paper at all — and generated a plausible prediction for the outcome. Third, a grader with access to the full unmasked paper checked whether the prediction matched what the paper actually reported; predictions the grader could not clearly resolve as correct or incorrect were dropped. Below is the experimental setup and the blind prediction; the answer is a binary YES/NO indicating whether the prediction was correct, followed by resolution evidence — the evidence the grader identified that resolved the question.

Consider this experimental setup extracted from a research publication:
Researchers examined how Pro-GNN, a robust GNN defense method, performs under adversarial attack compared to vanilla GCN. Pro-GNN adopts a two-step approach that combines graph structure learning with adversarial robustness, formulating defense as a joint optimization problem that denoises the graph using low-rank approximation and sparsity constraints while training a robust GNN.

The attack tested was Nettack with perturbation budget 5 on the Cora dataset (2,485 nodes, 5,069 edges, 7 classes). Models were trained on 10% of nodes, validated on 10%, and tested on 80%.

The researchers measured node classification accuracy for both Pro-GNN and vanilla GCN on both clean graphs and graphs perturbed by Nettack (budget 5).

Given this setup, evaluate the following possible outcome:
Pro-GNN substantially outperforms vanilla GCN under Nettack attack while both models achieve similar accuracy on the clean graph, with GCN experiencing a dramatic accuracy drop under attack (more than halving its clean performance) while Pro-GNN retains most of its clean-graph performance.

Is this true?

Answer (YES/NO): NO